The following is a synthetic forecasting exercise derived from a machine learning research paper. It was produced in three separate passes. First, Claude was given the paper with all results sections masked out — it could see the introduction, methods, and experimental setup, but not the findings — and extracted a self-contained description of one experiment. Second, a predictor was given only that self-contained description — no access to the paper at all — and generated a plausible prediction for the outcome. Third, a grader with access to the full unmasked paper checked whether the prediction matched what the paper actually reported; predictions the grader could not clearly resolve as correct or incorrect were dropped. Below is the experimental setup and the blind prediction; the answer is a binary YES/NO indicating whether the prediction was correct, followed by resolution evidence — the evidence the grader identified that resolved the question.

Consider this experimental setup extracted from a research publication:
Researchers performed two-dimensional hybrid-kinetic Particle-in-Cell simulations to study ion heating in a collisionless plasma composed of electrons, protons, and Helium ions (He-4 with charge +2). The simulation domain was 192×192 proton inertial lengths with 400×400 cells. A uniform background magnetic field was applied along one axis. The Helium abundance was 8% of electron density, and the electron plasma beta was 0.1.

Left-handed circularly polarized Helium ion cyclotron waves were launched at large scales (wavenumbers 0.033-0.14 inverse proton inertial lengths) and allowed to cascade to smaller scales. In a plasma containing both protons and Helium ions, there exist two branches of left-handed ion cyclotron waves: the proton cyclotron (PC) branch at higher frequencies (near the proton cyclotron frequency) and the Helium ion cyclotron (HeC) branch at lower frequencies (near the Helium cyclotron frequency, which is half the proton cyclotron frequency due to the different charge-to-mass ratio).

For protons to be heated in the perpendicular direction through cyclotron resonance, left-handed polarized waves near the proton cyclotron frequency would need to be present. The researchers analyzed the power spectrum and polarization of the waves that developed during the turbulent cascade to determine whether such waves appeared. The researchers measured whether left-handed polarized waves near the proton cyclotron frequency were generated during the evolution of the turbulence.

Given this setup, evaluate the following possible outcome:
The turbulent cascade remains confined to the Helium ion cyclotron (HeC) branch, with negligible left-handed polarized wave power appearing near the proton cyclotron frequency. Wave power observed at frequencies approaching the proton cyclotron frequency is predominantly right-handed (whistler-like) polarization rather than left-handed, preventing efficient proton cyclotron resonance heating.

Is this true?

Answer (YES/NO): NO